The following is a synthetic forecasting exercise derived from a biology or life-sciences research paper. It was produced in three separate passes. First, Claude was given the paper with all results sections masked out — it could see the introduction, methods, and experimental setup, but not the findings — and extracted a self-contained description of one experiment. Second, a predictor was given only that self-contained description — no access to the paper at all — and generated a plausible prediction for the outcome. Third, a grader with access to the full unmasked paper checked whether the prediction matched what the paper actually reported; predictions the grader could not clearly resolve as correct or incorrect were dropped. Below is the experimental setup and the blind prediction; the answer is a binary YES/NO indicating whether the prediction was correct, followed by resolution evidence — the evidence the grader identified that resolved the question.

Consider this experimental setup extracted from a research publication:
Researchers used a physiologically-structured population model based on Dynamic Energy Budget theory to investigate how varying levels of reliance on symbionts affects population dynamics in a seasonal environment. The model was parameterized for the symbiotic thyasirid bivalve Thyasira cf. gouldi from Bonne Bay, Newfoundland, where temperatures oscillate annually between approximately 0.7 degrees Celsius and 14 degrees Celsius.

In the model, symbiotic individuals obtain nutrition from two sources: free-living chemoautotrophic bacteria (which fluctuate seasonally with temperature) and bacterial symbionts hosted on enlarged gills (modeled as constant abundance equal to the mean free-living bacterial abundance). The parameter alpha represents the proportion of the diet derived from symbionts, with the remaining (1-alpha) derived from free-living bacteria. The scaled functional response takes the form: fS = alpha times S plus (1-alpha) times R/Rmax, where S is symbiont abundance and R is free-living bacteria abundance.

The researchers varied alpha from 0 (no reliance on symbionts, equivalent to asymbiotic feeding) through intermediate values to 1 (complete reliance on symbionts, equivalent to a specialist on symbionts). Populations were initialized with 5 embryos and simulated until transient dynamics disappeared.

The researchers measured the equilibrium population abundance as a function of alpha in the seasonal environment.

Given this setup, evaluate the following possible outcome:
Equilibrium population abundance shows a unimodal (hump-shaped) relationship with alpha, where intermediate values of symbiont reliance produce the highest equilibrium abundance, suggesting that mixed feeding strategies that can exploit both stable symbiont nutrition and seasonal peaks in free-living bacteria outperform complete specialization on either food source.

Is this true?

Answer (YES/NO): NO